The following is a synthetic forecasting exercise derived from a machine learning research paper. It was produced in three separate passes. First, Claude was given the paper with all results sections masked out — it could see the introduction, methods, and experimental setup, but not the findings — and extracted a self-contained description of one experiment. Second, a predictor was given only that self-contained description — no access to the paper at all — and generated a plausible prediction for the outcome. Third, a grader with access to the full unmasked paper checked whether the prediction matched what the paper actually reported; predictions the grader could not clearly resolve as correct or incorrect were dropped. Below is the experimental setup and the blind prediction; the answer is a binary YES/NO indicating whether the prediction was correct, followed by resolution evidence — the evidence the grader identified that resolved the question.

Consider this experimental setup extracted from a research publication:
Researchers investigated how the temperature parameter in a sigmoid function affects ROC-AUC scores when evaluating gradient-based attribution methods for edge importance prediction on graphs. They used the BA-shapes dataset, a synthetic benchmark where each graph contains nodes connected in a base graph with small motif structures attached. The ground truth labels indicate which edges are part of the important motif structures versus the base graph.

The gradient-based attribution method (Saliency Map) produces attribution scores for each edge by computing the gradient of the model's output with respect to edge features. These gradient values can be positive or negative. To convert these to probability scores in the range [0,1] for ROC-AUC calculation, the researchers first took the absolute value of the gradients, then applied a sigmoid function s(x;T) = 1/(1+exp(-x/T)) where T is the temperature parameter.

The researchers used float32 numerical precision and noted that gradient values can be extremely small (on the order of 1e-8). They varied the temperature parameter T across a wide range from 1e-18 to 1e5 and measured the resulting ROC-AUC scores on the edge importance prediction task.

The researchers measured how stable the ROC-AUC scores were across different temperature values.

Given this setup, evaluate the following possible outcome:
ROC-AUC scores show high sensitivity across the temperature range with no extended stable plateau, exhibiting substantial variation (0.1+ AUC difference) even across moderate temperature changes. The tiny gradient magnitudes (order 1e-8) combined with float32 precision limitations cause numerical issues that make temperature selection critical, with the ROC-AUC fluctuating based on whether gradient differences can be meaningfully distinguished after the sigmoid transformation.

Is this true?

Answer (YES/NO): YES